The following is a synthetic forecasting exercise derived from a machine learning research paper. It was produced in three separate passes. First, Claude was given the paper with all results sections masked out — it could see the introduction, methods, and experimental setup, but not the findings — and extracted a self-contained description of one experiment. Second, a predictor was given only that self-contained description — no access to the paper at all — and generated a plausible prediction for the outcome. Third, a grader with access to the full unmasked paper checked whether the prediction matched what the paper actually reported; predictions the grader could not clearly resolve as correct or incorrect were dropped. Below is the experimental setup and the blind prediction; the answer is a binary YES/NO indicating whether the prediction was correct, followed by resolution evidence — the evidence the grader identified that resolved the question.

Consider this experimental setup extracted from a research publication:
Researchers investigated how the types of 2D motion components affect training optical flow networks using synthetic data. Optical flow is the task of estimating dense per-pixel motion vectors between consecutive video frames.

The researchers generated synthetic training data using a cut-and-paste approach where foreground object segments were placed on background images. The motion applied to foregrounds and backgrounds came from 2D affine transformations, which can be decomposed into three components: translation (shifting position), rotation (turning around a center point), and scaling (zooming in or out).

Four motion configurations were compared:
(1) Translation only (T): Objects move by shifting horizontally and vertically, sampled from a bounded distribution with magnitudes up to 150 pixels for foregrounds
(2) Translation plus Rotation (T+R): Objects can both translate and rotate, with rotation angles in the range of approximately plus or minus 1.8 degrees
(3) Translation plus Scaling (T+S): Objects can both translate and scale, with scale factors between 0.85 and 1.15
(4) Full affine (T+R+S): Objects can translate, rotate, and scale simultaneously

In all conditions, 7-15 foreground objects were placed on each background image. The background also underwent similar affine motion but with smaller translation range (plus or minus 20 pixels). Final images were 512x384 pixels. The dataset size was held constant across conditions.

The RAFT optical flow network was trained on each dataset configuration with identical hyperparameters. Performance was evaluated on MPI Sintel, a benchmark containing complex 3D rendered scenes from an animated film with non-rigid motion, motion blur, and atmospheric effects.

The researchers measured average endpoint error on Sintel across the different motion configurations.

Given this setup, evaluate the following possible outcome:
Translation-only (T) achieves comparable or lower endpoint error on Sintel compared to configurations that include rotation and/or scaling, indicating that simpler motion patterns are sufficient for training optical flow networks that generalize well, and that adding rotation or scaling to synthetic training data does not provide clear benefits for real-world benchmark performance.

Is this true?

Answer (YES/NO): NO